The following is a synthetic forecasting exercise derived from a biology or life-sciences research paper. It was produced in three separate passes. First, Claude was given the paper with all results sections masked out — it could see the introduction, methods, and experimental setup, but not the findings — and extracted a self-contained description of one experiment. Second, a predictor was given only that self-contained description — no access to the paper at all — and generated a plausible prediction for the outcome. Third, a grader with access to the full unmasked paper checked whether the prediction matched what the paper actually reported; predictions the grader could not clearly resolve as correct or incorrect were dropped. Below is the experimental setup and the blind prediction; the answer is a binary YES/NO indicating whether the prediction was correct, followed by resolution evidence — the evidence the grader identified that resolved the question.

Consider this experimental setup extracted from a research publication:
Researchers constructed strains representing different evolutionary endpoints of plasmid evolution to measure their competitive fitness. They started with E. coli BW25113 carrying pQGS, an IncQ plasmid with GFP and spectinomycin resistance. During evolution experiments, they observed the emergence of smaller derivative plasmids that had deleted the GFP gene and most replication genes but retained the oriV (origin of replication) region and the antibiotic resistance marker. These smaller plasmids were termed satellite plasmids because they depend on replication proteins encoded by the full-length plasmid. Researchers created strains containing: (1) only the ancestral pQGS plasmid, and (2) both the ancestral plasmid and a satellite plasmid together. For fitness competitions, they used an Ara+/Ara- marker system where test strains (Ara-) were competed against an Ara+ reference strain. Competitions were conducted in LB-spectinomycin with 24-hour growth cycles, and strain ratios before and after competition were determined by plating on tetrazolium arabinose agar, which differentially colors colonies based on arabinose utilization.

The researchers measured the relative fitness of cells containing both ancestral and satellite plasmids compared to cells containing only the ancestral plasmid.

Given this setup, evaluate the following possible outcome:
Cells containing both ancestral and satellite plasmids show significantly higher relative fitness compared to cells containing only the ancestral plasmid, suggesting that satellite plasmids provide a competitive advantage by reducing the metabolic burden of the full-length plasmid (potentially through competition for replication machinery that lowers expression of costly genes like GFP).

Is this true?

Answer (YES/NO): YES